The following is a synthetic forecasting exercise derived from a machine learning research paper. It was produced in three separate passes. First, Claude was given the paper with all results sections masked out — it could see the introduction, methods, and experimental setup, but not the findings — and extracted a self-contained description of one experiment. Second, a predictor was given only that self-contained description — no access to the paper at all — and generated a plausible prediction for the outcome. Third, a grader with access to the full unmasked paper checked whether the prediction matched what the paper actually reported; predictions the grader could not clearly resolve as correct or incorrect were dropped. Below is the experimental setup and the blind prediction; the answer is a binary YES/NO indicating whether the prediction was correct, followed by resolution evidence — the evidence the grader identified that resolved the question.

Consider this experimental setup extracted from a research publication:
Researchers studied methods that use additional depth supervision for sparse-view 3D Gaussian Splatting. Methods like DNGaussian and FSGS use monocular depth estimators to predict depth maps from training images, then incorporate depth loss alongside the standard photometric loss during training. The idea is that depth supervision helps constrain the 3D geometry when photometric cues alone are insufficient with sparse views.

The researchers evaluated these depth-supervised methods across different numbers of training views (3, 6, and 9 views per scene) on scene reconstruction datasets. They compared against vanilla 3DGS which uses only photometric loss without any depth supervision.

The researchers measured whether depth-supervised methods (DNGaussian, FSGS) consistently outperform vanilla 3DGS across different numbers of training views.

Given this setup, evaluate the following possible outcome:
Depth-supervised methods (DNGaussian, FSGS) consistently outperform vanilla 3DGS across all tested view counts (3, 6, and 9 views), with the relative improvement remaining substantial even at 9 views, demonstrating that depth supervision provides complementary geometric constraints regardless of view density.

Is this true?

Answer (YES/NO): NO